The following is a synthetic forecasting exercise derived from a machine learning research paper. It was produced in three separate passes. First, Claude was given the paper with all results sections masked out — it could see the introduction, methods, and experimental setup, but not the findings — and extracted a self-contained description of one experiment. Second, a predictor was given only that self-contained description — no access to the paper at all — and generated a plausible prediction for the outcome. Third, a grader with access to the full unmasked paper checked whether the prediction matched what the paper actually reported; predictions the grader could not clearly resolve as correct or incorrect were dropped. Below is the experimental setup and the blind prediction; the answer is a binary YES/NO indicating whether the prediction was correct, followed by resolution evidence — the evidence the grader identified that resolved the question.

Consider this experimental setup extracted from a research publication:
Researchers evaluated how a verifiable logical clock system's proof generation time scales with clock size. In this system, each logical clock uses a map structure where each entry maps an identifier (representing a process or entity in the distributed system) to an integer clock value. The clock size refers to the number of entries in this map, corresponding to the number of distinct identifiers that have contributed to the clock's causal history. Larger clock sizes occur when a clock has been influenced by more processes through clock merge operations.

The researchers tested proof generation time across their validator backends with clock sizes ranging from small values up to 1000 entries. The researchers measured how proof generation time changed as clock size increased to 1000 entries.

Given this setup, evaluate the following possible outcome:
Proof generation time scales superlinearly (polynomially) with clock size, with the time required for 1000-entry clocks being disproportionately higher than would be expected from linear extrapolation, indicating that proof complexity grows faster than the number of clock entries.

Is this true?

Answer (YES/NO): NO